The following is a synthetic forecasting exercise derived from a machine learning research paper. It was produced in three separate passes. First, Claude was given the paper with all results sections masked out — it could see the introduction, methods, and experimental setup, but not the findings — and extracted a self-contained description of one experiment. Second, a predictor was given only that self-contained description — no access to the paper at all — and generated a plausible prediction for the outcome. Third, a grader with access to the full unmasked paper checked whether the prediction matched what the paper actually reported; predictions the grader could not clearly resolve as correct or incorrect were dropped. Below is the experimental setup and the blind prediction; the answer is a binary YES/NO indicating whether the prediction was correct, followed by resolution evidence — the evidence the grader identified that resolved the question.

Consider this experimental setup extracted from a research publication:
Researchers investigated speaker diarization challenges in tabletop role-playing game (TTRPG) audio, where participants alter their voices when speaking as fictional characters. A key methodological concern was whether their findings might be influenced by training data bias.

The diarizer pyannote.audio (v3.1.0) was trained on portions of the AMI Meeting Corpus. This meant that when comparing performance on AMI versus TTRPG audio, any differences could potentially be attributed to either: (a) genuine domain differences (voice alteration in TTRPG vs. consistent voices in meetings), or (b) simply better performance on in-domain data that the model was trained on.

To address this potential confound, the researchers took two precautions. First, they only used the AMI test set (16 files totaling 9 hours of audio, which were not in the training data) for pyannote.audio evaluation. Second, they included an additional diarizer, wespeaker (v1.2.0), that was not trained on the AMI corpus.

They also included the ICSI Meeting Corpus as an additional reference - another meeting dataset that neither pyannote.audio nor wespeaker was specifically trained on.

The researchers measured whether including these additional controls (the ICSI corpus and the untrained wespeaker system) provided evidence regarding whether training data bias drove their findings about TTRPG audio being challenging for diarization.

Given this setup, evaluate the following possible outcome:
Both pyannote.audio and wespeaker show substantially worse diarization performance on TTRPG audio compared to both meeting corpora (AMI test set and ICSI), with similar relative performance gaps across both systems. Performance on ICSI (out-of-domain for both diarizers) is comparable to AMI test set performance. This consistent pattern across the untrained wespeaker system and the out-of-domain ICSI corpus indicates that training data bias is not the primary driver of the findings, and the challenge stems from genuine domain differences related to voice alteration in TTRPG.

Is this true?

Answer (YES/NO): NO